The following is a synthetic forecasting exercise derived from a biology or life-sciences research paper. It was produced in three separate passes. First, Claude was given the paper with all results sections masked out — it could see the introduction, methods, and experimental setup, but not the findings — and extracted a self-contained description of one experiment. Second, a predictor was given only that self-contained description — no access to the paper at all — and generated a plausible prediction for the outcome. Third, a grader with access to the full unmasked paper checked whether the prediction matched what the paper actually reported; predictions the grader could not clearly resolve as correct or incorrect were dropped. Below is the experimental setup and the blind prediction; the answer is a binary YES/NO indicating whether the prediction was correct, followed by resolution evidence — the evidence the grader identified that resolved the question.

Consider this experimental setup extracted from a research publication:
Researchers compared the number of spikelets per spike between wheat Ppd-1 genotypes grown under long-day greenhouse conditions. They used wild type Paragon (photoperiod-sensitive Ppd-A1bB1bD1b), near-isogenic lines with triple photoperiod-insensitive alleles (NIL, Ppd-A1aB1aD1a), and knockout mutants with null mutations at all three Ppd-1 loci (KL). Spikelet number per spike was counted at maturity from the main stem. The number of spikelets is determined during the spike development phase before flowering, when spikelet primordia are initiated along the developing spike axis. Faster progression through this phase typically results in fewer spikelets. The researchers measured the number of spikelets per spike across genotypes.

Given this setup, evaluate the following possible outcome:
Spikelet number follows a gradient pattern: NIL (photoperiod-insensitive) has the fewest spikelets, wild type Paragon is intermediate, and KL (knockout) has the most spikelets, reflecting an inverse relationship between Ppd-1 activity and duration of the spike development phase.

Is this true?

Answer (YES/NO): NO